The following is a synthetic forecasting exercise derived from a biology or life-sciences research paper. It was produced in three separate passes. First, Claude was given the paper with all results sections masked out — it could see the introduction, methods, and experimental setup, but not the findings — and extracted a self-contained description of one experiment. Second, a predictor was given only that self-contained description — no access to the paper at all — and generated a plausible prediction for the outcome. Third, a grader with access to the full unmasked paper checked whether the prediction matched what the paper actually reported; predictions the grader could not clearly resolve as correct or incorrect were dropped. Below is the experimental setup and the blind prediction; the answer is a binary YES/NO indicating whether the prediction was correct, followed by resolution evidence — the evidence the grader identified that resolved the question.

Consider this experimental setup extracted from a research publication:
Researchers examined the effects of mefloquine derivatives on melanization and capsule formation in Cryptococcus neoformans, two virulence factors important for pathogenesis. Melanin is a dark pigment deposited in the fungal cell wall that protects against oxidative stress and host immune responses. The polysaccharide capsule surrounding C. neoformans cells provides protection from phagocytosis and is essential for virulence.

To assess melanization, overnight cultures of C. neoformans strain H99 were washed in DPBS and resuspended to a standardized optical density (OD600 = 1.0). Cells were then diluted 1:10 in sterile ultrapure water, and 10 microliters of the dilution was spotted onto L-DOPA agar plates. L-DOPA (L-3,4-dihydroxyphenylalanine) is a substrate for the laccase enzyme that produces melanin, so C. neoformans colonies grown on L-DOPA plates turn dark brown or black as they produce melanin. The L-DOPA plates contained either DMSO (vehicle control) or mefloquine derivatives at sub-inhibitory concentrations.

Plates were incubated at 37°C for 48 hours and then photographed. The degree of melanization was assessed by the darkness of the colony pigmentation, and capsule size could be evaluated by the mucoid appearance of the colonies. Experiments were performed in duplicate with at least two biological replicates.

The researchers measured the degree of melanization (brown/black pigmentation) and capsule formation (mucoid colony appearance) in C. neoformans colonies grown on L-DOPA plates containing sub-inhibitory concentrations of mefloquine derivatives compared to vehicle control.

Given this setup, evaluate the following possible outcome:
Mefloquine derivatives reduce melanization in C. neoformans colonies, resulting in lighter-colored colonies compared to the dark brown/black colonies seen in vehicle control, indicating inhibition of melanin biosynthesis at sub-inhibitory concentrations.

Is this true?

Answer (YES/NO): YES